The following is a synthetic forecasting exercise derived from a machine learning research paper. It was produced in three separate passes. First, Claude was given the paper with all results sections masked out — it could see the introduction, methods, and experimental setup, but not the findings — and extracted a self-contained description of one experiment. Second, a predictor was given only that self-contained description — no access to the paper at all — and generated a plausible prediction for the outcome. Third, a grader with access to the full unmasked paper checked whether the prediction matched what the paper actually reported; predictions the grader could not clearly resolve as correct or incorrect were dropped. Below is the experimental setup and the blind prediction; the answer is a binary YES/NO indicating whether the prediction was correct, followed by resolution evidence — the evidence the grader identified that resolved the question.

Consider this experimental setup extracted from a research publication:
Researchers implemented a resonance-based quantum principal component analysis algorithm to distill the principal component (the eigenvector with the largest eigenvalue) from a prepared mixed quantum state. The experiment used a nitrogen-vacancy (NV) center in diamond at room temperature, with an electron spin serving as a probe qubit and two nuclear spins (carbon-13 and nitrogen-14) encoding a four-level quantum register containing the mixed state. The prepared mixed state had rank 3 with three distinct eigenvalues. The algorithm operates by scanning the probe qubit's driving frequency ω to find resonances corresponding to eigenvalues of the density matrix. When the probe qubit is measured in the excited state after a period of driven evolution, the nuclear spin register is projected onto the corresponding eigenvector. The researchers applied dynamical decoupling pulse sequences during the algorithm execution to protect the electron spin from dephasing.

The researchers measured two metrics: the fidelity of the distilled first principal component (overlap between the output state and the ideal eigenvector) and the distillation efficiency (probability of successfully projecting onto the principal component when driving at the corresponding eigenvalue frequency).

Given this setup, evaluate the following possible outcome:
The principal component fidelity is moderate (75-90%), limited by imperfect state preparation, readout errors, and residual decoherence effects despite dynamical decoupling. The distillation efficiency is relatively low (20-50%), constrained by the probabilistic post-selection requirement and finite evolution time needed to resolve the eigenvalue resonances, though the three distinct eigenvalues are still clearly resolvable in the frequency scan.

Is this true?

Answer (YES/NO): NO